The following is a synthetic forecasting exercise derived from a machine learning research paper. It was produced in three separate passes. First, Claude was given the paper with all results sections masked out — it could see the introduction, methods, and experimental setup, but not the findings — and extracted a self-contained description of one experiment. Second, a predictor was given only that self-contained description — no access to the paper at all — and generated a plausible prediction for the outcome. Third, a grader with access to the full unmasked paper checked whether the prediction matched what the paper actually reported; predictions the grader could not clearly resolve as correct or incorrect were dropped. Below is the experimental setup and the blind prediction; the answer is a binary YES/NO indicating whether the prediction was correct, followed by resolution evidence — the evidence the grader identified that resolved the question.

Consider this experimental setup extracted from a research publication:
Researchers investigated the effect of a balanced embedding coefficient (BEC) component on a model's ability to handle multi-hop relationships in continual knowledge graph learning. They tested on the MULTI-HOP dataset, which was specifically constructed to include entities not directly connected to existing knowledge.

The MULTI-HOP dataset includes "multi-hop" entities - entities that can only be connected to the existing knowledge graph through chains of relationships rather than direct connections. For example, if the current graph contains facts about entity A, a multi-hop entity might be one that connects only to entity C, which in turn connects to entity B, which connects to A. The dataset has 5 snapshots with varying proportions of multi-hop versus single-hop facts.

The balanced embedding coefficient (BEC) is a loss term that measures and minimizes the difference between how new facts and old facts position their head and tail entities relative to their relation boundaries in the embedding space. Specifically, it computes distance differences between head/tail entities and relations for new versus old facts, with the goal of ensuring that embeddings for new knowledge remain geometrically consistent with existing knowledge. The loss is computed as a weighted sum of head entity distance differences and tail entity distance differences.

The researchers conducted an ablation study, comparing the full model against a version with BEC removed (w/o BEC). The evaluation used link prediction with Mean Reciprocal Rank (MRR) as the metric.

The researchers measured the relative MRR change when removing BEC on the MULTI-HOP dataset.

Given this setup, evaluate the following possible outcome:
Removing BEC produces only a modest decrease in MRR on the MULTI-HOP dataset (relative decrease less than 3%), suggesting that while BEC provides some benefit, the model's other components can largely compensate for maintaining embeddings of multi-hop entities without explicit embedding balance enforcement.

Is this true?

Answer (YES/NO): NO